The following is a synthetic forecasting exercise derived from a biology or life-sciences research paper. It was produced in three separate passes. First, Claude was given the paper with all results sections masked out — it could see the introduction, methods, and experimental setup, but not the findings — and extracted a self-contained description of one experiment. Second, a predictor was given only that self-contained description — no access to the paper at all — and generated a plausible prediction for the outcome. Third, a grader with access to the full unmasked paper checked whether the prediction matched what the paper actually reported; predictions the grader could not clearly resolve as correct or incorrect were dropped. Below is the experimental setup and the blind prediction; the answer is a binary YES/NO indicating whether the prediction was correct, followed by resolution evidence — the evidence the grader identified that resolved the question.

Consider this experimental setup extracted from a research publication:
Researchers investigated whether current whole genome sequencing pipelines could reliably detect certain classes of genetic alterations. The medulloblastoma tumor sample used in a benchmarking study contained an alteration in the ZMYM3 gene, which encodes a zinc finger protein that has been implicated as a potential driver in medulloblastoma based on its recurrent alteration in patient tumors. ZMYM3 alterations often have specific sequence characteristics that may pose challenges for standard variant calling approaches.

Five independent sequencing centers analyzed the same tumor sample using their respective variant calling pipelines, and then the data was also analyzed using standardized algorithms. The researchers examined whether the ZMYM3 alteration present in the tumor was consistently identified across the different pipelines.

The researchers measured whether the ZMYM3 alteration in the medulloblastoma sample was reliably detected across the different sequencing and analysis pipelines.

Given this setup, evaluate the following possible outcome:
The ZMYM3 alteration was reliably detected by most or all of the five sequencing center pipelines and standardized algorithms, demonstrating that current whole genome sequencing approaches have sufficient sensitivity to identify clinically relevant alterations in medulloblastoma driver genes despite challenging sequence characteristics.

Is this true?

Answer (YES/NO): NO